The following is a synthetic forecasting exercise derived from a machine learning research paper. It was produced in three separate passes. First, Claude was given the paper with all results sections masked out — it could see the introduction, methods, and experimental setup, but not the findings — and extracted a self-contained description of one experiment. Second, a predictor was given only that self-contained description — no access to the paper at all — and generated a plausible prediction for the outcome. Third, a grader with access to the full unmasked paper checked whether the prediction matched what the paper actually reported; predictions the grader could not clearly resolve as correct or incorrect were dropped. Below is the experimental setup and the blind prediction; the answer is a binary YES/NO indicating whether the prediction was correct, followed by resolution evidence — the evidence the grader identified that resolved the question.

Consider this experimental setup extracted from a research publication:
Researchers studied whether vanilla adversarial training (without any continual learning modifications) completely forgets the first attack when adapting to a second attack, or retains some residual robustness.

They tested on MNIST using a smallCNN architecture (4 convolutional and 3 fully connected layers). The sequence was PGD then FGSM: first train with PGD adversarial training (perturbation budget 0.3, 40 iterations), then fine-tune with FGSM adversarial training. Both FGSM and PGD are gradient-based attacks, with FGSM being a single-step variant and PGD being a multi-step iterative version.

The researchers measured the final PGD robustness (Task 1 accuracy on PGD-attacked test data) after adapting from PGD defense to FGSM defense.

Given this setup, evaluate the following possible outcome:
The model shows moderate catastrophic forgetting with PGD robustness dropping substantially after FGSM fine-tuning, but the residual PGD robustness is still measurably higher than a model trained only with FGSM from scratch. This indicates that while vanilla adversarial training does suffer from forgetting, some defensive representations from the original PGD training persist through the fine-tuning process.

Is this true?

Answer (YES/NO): NO